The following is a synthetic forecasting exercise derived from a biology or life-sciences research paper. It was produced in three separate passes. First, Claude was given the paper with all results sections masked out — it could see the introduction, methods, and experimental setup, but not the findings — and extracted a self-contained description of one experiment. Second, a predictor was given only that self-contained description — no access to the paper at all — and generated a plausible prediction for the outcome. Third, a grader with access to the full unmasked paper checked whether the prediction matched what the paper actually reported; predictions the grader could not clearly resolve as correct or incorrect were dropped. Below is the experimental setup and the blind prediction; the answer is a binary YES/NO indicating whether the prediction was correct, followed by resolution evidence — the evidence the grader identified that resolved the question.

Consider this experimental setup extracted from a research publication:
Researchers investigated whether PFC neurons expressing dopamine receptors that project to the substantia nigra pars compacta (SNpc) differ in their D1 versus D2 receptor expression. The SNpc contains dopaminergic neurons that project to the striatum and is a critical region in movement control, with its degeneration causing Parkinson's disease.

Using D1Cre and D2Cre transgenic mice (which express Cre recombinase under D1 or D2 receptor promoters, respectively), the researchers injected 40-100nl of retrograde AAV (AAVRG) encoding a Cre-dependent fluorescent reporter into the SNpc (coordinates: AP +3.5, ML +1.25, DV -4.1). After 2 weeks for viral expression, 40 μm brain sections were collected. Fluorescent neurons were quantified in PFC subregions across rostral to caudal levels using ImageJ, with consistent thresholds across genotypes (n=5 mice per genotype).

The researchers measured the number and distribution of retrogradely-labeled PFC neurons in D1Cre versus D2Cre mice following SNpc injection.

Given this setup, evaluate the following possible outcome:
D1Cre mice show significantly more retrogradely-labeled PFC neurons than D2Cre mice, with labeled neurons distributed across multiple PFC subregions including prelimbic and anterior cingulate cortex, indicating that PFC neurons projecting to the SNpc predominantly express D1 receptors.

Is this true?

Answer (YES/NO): NO